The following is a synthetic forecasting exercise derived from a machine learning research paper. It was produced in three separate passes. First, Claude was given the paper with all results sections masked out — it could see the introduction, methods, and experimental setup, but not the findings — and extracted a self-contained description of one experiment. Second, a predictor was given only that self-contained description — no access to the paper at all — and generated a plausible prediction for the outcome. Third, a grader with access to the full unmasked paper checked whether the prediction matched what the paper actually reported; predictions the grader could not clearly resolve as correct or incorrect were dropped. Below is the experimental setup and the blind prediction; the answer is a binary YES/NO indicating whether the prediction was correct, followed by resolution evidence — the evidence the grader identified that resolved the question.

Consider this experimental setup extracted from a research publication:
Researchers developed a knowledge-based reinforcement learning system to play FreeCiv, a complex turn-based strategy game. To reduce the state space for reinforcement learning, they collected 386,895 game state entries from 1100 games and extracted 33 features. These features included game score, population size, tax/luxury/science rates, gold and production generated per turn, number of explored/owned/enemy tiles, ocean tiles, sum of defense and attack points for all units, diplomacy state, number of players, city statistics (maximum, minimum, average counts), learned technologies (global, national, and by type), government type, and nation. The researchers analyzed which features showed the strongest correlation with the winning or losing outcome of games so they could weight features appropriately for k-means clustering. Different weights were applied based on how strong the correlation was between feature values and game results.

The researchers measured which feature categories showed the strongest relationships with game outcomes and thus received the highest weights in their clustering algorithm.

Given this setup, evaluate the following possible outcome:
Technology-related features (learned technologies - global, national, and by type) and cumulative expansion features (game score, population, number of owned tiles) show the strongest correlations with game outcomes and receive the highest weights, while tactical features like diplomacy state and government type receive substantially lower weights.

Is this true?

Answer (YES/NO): NO